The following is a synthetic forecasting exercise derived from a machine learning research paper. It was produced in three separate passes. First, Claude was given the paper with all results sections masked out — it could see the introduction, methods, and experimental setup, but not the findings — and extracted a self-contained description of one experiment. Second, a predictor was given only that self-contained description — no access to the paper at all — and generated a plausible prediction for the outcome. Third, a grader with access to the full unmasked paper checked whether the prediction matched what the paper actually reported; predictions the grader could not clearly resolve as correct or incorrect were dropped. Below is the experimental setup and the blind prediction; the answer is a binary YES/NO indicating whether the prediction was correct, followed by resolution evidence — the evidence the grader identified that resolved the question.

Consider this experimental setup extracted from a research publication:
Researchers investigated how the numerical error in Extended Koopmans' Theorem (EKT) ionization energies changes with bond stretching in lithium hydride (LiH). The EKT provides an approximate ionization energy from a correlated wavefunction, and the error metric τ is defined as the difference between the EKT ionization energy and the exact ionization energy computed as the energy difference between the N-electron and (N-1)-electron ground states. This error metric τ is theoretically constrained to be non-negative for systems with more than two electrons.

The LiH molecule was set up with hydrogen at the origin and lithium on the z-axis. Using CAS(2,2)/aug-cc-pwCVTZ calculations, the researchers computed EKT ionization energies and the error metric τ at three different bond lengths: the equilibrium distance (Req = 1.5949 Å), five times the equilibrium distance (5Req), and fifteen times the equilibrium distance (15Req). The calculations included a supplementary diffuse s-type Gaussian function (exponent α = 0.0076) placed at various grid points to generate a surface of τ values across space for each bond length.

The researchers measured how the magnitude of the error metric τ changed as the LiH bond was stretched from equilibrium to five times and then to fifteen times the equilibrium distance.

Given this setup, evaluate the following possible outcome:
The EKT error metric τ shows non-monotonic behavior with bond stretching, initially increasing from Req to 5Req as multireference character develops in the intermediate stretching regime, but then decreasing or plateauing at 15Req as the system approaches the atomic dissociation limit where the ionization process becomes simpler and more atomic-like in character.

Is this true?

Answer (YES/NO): NO